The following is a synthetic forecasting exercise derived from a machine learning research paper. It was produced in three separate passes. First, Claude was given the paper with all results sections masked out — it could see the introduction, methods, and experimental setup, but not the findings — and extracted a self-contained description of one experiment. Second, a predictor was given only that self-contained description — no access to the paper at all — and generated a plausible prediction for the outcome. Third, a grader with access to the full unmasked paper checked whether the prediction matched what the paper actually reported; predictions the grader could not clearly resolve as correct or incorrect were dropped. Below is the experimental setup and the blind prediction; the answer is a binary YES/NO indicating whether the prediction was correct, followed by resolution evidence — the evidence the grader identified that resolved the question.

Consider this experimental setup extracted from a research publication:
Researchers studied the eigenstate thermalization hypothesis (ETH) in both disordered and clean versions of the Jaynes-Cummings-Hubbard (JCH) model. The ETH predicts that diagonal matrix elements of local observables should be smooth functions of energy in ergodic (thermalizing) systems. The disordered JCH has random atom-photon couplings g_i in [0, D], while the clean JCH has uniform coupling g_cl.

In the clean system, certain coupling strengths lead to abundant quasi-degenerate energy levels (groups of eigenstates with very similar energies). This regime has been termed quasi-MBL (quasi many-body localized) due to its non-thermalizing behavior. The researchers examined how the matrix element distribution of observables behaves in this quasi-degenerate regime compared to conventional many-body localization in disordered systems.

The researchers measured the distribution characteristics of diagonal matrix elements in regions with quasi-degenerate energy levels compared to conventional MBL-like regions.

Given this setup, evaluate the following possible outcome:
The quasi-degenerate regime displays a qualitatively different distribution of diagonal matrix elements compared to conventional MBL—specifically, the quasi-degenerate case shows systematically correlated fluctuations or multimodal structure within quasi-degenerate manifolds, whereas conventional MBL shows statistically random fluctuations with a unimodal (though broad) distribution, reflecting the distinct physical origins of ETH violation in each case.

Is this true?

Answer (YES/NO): YES